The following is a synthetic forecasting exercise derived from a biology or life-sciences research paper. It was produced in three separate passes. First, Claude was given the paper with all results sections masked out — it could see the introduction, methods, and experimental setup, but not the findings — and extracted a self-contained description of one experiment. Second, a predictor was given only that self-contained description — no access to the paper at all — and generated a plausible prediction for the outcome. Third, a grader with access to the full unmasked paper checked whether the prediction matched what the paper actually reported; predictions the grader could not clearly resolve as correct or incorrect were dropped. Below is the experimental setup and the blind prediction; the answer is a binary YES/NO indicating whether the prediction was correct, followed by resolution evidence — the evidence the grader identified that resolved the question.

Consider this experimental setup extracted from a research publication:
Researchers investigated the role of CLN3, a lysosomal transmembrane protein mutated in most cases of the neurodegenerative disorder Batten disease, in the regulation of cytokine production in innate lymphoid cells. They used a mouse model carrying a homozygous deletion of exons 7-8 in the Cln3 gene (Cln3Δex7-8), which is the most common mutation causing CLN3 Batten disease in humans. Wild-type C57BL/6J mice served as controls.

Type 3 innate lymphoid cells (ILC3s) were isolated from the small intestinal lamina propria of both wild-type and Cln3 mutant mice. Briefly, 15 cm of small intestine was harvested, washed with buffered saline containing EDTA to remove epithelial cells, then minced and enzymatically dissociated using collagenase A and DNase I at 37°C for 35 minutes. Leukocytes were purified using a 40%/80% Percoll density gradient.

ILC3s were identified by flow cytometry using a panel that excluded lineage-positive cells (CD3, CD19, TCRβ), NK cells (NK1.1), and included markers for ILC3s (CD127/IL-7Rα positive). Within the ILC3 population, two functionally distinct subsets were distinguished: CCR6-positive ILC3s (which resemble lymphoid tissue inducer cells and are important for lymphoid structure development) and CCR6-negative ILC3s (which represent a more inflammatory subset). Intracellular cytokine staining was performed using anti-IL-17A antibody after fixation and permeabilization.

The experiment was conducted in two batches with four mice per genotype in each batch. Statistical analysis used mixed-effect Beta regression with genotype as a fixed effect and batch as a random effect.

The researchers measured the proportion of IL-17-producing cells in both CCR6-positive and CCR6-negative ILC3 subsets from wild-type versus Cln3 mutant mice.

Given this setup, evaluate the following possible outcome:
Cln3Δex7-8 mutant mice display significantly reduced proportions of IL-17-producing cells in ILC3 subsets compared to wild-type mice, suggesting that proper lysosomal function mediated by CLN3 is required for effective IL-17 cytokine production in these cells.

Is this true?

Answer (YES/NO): NO